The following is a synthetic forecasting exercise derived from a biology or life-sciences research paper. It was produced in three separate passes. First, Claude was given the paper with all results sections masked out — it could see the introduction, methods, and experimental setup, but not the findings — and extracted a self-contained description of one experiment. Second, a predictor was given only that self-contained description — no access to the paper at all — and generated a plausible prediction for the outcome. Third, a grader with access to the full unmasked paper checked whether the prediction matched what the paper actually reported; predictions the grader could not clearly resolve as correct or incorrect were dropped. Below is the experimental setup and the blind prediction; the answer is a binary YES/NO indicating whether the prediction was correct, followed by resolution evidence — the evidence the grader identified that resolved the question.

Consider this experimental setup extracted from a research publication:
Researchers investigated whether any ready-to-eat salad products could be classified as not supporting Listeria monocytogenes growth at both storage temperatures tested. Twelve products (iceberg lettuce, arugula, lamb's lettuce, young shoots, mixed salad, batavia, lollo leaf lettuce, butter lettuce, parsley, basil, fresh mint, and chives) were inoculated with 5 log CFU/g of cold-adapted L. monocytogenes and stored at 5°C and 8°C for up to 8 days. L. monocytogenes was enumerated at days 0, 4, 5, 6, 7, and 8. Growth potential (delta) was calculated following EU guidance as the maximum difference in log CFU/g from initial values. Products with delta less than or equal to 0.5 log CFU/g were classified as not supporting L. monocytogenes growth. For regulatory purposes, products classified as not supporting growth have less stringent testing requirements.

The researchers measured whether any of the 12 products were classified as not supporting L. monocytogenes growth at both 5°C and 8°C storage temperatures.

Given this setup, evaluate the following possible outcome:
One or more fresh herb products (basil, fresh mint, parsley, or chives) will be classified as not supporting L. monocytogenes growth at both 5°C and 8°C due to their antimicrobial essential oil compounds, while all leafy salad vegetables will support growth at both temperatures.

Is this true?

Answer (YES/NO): NO